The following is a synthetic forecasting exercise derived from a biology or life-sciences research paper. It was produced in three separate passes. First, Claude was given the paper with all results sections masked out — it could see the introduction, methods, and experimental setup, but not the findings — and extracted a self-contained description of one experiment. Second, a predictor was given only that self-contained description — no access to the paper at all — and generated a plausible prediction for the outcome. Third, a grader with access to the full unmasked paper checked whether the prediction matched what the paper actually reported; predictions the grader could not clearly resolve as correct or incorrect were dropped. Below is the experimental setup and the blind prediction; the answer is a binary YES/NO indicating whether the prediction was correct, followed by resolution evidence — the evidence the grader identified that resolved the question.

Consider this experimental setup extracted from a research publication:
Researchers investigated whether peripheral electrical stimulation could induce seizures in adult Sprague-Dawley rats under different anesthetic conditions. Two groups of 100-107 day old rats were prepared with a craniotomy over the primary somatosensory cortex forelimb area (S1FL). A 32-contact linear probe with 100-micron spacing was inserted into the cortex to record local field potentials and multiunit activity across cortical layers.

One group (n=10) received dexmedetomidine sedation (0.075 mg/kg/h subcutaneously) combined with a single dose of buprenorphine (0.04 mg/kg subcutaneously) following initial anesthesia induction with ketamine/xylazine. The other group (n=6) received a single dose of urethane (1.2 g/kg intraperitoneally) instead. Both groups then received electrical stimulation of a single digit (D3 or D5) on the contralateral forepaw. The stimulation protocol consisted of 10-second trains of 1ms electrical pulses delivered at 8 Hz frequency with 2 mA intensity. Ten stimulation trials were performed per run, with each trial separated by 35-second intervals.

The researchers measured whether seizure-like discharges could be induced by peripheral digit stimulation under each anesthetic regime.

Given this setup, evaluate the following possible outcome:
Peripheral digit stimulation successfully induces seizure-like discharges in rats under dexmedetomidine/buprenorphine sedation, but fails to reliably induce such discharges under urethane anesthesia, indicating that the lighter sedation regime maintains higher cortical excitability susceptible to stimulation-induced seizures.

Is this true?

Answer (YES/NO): YES